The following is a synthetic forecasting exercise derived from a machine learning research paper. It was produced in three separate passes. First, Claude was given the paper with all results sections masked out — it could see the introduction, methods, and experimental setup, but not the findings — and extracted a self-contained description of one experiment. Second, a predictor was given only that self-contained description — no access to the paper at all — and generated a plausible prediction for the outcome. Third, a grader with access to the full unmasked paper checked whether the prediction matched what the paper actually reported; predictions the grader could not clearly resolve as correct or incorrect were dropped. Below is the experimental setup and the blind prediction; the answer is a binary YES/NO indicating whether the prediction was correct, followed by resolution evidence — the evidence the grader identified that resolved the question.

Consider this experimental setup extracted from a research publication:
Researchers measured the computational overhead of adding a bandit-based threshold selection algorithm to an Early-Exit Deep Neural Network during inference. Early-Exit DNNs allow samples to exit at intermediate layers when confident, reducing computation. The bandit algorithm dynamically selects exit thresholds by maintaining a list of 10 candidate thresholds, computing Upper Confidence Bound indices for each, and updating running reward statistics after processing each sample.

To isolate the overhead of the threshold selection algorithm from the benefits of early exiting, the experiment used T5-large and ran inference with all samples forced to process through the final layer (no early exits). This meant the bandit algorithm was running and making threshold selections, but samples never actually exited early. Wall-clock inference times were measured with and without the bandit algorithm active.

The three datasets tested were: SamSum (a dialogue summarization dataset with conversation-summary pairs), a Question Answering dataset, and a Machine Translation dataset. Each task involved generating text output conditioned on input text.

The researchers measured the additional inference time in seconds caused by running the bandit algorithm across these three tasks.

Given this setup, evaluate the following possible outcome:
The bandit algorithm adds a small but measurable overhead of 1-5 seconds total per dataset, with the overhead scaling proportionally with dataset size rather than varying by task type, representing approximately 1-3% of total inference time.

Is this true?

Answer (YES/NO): NO